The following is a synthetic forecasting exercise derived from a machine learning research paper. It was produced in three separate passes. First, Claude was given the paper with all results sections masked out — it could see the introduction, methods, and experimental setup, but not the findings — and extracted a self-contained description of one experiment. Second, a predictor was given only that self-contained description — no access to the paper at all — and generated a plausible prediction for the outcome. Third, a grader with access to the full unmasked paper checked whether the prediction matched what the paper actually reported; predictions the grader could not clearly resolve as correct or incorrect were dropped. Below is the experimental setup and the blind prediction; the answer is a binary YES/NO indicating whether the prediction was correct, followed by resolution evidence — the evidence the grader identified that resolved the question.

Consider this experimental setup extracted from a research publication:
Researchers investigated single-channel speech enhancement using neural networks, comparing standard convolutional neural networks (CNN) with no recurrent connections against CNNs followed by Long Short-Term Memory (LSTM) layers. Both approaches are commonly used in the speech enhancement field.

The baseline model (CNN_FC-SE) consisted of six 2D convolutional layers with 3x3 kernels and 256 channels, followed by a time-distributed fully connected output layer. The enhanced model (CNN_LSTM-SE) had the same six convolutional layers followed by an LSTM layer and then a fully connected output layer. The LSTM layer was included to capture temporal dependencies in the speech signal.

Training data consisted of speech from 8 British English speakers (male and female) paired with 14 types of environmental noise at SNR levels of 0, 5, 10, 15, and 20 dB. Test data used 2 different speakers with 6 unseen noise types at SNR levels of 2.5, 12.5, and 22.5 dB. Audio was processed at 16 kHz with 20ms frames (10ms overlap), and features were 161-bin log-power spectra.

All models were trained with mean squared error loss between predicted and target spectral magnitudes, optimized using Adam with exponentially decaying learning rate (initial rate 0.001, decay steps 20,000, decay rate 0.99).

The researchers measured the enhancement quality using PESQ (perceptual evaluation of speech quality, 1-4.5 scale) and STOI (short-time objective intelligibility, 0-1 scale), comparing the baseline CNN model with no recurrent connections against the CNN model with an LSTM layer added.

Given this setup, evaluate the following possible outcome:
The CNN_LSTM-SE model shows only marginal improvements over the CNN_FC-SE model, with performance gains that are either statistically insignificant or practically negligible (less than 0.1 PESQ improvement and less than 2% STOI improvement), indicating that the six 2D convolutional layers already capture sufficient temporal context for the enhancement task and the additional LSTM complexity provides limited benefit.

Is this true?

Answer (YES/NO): NO